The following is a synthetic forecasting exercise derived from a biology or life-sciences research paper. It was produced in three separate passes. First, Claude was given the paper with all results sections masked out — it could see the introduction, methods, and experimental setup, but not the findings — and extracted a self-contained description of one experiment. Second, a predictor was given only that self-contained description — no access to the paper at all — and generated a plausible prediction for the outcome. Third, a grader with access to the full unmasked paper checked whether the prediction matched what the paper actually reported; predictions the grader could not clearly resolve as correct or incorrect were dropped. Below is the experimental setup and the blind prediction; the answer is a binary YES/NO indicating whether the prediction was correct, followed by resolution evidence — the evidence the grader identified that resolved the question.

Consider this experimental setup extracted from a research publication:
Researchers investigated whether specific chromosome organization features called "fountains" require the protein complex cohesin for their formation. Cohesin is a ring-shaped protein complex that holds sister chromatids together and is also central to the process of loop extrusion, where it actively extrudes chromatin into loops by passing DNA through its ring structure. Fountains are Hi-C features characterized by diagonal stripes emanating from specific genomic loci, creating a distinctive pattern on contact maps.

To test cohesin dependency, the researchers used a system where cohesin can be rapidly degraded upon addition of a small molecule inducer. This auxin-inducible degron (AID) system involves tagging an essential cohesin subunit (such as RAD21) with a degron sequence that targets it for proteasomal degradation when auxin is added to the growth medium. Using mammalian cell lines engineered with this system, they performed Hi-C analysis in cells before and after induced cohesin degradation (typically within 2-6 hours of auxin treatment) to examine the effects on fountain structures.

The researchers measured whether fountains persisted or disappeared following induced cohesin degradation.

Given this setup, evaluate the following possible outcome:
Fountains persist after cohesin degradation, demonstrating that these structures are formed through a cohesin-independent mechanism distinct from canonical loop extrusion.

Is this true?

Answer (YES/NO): NO